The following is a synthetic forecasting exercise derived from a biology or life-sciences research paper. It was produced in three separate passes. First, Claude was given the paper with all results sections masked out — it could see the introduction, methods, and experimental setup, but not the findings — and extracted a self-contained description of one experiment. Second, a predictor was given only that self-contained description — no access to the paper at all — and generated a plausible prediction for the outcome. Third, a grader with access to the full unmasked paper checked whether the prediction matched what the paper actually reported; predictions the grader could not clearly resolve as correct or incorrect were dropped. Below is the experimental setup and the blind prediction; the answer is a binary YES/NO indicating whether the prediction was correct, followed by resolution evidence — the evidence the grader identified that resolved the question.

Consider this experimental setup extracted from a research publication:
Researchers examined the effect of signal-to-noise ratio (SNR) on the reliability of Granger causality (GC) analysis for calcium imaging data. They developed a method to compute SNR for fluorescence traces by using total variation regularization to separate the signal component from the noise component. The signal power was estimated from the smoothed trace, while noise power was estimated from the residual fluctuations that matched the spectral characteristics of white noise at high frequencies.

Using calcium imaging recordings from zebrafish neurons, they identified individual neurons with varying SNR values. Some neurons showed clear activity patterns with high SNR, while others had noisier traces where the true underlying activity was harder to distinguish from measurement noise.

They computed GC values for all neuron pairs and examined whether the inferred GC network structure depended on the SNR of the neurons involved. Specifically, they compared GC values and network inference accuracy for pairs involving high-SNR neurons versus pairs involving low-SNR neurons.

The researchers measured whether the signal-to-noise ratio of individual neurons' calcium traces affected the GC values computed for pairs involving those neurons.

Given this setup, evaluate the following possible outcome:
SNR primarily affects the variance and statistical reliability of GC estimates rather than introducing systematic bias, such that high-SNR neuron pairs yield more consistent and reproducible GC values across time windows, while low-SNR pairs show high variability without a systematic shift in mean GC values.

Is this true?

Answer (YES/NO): NO